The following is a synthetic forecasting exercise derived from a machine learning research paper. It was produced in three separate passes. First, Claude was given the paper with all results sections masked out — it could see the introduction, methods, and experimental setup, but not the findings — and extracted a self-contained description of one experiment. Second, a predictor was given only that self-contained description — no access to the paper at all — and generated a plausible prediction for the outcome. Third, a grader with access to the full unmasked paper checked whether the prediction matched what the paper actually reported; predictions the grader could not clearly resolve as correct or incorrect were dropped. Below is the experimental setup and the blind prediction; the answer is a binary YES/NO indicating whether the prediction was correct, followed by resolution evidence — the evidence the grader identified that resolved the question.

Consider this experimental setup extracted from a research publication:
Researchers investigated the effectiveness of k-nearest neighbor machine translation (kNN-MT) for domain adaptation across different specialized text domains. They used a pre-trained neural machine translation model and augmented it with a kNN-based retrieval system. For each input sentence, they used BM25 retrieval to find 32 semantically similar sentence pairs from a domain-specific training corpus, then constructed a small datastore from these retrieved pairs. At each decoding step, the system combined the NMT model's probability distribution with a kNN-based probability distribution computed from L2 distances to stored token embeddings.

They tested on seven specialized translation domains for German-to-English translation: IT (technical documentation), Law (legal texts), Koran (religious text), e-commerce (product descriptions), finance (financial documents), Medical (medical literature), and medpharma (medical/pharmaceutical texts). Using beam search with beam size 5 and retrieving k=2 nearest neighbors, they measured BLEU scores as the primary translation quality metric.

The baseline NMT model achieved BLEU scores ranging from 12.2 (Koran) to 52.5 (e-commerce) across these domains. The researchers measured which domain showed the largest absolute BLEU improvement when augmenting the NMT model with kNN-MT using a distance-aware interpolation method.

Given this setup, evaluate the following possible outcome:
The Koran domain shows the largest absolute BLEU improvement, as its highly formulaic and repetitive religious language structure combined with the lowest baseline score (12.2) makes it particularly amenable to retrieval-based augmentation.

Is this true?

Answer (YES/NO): NO